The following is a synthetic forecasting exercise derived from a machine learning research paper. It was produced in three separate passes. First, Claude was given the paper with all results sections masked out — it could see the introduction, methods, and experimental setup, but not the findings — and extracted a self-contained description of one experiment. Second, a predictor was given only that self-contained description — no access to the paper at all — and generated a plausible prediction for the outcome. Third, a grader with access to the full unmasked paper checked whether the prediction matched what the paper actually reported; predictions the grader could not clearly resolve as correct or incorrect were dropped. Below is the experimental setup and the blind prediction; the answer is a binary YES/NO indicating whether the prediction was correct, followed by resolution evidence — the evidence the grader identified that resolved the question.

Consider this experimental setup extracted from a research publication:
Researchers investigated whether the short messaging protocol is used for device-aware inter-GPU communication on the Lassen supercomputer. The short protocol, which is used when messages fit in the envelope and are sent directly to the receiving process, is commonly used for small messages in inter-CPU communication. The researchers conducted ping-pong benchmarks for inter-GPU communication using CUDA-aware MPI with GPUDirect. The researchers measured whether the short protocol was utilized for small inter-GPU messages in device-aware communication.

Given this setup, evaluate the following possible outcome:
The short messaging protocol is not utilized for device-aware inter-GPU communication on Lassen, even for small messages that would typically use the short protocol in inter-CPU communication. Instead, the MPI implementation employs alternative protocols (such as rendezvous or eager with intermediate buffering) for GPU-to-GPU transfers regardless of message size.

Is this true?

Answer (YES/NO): YES